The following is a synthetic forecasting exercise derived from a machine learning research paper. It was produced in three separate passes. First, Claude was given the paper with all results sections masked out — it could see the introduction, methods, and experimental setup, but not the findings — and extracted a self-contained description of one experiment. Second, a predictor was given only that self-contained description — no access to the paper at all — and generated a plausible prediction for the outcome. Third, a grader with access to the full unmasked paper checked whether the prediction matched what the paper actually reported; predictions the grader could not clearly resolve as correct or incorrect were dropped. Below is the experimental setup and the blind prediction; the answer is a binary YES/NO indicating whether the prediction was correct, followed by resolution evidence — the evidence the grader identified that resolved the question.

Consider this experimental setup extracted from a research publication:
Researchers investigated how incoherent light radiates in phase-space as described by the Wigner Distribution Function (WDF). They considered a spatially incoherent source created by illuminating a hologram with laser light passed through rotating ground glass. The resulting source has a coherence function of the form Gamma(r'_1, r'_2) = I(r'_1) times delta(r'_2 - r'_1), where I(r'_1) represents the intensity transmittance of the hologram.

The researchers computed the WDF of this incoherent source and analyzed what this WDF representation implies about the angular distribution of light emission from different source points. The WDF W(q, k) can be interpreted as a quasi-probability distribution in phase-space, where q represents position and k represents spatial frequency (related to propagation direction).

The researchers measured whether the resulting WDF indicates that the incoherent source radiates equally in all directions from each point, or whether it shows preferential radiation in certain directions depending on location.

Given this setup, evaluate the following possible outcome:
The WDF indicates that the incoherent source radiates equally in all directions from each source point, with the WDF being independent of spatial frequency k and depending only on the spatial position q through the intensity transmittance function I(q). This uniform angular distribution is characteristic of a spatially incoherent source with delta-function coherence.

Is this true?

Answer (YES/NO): YES